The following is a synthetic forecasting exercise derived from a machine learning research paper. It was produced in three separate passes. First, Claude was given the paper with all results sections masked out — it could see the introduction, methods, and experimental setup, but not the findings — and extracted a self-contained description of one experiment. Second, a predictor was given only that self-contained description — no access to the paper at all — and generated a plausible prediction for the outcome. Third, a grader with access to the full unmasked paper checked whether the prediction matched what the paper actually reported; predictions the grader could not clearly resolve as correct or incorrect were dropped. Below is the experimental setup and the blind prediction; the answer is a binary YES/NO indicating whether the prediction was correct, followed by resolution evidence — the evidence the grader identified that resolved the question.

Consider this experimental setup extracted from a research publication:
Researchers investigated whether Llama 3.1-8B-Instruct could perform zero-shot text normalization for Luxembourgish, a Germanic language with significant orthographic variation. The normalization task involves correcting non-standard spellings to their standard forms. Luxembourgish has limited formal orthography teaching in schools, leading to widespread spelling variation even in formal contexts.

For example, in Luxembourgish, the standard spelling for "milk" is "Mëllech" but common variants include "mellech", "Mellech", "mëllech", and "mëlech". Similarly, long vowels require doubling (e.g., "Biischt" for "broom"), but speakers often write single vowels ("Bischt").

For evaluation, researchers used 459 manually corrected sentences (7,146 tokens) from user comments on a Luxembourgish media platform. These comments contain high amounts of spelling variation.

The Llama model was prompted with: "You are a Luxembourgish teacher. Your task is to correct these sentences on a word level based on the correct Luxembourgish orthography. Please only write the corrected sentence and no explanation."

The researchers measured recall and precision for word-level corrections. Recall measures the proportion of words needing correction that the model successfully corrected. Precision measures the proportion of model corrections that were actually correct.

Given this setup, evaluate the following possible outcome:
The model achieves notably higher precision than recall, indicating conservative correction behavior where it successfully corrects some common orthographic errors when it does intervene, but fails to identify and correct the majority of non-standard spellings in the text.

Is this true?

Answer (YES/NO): NO